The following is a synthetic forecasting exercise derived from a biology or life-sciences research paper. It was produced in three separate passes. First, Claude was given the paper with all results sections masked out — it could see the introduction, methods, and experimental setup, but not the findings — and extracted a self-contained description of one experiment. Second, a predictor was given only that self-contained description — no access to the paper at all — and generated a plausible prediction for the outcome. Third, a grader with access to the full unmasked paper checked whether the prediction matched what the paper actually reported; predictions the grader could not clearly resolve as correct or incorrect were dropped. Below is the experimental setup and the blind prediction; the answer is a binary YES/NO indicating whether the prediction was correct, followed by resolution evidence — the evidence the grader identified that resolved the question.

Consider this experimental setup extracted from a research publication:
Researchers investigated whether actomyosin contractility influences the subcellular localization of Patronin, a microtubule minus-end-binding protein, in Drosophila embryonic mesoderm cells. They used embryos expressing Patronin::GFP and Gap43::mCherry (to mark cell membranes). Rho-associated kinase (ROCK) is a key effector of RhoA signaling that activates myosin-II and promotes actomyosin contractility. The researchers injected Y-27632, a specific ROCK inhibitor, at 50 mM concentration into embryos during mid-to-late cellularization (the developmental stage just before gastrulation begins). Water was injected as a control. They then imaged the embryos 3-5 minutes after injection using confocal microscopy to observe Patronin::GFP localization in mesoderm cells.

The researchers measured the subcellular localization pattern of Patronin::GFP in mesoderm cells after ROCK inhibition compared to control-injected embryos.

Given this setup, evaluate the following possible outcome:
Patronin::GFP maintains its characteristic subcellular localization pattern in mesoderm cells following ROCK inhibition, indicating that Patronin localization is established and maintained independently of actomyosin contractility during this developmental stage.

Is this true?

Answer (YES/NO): NO